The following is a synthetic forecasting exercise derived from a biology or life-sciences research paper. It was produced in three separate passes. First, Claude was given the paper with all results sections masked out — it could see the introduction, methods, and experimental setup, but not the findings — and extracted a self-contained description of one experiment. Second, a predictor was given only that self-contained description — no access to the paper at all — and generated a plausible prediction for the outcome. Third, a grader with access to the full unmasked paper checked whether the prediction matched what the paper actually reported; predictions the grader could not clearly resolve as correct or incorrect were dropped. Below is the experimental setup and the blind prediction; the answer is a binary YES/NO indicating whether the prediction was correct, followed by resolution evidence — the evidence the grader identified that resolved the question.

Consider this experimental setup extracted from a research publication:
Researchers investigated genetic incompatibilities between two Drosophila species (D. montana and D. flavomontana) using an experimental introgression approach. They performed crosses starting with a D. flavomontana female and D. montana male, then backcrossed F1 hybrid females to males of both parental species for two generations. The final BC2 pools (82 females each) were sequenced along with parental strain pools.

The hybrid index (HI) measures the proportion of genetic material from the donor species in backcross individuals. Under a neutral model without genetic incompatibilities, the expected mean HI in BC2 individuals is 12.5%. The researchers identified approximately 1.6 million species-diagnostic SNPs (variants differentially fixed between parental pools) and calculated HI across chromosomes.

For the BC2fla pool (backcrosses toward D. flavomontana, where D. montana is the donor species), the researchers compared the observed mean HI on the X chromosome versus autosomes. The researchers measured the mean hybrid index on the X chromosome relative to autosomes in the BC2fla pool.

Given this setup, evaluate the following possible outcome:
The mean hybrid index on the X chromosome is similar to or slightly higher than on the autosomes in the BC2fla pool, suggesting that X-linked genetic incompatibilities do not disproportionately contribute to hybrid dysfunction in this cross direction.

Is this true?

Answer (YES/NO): NO